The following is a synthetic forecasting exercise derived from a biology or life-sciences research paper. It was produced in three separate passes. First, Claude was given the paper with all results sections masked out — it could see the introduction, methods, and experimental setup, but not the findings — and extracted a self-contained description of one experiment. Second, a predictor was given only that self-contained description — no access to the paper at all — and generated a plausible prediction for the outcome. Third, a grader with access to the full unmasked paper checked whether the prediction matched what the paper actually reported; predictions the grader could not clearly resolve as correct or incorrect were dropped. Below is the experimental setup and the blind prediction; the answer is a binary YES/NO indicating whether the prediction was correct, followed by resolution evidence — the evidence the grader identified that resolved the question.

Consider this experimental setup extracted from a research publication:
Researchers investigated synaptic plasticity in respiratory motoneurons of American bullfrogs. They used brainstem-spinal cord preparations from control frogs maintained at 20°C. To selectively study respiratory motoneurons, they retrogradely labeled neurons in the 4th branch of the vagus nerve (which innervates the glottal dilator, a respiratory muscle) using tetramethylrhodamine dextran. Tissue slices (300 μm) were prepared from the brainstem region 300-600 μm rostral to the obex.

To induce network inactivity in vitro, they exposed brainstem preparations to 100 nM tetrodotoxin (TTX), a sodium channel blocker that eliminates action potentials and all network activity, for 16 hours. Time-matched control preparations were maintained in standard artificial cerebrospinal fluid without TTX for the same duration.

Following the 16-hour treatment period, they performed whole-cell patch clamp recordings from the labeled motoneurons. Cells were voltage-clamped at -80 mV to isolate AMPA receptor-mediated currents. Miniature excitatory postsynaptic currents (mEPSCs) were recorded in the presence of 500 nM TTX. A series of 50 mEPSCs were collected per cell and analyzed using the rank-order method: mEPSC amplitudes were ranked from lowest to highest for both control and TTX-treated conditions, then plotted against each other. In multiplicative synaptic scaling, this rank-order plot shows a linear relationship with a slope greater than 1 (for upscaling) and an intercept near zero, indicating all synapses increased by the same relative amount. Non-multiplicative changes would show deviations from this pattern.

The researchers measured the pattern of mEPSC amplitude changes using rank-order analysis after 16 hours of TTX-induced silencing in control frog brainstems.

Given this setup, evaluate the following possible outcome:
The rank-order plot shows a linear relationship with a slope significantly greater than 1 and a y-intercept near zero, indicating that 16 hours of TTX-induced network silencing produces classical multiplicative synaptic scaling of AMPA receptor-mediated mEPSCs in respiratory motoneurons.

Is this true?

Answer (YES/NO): NO